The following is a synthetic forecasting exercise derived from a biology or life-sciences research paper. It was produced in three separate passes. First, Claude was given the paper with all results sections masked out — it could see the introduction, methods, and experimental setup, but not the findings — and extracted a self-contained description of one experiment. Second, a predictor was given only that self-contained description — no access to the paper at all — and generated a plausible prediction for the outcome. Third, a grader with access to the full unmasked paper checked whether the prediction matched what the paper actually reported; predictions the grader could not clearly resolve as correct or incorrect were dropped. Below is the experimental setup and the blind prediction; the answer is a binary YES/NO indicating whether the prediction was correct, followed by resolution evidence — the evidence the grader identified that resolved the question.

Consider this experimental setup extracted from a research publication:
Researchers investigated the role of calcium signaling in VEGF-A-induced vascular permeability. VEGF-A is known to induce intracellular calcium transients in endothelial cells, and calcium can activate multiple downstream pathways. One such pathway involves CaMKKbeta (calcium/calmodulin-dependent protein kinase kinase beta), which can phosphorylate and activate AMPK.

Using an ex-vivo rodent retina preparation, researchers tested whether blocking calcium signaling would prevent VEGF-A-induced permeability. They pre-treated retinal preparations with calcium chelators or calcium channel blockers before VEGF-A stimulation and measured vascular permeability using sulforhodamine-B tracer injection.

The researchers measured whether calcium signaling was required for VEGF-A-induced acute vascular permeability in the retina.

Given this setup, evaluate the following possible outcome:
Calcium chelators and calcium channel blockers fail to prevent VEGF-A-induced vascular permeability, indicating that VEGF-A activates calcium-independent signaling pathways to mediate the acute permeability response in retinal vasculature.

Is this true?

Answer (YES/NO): NO